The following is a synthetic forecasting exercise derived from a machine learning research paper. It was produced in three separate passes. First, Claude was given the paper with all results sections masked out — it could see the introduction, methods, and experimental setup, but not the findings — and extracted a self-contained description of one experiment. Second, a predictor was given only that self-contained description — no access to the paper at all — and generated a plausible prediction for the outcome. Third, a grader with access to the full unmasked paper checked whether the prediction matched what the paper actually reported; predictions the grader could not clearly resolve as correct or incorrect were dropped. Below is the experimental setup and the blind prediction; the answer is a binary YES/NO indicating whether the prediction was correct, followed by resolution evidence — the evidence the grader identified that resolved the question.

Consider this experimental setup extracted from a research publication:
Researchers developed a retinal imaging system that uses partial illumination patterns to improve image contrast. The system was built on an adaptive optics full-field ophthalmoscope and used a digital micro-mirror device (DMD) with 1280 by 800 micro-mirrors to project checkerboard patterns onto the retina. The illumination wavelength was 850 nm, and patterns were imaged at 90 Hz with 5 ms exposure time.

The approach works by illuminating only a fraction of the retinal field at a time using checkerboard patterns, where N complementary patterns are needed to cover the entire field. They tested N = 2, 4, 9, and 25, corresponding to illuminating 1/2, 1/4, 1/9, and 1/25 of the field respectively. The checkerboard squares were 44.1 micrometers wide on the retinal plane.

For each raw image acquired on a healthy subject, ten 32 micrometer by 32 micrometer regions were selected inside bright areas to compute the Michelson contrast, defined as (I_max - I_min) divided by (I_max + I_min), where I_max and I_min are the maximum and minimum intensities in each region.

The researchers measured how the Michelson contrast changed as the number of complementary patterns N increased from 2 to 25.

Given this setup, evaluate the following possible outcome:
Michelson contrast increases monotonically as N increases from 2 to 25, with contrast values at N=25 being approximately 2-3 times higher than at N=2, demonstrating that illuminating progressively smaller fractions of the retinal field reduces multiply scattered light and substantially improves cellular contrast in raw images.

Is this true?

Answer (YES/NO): NO